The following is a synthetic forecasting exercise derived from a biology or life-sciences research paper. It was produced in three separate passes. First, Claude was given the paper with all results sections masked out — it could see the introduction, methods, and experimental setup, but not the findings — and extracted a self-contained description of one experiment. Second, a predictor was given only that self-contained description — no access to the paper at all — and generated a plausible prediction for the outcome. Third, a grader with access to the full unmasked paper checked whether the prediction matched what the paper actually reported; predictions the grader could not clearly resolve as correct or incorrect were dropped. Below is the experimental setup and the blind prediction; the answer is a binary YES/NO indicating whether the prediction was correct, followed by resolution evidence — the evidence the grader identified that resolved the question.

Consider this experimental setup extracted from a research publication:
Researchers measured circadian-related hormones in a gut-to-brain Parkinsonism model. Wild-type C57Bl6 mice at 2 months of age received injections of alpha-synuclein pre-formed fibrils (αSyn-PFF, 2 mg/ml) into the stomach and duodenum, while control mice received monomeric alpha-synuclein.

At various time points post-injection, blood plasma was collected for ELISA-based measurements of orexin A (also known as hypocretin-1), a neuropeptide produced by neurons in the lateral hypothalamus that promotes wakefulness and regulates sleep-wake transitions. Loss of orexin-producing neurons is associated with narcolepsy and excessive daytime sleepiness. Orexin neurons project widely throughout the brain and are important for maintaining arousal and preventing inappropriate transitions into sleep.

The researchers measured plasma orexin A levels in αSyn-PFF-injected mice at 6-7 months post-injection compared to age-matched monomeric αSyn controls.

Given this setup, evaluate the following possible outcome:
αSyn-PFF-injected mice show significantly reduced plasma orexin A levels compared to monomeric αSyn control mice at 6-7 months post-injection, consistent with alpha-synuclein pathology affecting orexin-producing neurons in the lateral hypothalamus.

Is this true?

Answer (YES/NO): NO